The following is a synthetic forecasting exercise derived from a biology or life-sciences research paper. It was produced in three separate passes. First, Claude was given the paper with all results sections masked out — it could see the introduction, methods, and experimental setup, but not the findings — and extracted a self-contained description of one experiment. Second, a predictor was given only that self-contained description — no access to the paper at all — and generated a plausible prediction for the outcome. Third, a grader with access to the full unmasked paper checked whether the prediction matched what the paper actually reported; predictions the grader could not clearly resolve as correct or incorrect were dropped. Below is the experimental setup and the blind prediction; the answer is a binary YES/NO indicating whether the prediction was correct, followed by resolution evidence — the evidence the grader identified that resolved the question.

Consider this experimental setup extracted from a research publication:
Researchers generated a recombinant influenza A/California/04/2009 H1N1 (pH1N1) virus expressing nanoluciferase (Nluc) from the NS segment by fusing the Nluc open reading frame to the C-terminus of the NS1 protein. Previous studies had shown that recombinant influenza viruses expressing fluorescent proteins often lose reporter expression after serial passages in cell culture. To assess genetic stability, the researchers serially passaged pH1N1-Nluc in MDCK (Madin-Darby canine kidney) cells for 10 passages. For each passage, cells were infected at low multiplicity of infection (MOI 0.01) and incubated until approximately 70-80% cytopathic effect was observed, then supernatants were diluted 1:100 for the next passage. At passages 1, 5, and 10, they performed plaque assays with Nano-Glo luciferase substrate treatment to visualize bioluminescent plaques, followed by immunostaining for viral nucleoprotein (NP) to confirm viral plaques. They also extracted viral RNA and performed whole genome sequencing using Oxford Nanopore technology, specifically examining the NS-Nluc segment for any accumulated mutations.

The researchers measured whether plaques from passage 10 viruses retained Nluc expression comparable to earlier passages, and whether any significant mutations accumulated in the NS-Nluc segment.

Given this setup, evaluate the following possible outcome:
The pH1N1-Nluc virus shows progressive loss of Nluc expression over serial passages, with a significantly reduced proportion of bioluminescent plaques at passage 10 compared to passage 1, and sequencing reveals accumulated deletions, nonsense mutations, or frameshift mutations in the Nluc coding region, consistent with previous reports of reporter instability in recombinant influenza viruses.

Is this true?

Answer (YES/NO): NO